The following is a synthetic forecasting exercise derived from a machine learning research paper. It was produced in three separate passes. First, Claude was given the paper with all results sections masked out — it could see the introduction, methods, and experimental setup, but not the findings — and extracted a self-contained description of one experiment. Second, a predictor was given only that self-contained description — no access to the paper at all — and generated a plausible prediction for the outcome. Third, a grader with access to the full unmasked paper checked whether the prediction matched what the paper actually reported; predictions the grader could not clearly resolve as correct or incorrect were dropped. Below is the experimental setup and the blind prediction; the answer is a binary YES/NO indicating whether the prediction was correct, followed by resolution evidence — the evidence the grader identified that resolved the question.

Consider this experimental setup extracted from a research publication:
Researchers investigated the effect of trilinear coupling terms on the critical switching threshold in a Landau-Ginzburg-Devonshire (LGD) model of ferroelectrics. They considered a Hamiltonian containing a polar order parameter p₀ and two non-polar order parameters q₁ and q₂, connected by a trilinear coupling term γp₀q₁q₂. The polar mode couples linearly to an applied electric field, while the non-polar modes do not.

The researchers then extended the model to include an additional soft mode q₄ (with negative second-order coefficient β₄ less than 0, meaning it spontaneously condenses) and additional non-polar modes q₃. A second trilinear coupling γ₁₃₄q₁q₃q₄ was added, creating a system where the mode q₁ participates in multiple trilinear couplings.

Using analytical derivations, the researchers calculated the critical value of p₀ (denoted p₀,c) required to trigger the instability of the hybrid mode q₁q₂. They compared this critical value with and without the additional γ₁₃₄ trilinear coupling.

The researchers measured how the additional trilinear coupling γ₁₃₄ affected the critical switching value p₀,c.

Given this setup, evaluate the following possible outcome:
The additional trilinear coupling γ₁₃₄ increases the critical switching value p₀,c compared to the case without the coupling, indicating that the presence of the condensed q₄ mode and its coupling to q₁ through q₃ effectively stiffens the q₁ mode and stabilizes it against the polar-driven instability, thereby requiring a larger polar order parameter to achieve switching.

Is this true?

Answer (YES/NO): NO